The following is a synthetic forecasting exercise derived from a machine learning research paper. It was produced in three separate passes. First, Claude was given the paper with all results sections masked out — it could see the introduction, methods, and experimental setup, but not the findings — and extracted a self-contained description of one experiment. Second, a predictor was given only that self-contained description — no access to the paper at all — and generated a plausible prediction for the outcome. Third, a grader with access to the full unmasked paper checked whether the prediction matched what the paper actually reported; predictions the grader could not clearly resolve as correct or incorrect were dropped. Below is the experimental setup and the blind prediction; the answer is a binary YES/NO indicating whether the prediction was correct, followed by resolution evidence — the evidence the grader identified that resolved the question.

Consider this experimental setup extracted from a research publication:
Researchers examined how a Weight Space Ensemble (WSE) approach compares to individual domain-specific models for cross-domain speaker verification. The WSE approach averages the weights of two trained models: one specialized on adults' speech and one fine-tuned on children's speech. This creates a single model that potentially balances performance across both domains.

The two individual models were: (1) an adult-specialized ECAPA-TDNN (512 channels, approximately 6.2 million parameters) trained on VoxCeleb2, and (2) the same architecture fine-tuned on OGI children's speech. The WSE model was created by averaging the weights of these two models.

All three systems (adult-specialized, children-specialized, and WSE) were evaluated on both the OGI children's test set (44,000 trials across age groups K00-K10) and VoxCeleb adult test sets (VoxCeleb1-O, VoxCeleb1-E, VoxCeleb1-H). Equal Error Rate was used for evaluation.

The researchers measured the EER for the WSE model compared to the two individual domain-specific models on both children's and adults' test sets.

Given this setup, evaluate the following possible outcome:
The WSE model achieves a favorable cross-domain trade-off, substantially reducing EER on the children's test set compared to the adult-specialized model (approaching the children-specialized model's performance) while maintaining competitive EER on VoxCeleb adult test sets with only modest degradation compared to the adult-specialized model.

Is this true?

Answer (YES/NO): NO